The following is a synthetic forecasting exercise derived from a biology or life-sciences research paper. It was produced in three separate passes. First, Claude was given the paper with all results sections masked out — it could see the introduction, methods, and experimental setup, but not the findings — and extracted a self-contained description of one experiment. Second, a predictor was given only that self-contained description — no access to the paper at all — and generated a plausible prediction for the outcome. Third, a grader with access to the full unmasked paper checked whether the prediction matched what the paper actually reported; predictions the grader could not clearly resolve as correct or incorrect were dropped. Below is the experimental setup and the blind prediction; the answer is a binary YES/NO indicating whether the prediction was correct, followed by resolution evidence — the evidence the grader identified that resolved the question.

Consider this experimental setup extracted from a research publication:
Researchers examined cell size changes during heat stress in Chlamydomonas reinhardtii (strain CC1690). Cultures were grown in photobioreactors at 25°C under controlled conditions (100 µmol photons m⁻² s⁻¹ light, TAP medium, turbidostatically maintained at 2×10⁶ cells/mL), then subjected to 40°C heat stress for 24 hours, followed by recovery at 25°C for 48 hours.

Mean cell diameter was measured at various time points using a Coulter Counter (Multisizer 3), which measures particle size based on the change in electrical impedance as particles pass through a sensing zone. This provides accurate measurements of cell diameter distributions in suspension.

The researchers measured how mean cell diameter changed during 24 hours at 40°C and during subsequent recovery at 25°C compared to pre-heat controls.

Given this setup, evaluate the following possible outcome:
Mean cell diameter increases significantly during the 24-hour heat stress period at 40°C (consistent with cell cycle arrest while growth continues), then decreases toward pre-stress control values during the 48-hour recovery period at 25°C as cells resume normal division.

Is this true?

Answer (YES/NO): YES